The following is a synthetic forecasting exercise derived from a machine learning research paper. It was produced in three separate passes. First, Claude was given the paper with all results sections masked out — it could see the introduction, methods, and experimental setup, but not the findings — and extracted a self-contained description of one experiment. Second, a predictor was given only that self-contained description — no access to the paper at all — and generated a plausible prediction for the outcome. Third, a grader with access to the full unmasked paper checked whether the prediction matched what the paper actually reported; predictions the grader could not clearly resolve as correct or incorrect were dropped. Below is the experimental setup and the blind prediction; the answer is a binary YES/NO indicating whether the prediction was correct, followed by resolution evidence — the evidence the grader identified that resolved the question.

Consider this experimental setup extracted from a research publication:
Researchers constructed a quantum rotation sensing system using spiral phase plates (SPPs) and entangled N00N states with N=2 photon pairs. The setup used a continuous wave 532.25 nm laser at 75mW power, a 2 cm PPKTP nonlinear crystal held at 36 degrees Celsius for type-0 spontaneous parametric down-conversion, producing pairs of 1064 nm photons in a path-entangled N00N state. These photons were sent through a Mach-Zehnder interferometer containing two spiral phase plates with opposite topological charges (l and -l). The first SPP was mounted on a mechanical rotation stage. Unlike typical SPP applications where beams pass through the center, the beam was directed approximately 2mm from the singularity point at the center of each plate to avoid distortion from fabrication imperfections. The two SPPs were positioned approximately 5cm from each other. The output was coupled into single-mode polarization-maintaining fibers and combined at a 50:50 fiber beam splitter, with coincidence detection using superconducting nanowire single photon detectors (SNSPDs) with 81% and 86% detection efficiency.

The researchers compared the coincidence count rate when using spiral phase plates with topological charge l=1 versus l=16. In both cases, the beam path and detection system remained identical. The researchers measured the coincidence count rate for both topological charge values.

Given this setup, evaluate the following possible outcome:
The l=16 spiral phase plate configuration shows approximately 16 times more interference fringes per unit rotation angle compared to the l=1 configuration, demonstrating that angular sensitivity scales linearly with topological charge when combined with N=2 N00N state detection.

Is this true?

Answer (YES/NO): YES